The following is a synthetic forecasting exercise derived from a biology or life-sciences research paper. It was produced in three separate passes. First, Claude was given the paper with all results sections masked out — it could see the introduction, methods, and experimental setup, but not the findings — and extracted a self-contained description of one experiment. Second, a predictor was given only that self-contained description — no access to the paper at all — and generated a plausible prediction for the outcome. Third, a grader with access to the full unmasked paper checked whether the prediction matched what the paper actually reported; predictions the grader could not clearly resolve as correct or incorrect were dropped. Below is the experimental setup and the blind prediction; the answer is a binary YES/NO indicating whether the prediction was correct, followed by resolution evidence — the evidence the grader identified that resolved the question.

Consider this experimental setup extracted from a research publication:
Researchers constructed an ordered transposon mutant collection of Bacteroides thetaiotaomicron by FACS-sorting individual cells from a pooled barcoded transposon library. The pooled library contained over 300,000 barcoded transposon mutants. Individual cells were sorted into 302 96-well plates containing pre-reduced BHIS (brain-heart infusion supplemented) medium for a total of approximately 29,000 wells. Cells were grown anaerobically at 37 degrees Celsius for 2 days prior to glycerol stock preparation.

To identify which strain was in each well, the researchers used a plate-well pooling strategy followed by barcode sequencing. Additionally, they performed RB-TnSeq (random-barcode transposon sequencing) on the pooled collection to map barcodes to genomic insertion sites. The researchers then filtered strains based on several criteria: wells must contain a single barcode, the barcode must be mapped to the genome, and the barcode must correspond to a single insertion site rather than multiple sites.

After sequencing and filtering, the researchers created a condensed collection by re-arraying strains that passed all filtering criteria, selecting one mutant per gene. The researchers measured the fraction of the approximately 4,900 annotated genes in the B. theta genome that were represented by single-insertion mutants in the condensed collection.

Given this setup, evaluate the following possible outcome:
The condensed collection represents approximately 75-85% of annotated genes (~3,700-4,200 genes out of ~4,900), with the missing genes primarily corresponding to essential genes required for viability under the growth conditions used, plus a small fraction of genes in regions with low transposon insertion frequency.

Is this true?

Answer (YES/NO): NO